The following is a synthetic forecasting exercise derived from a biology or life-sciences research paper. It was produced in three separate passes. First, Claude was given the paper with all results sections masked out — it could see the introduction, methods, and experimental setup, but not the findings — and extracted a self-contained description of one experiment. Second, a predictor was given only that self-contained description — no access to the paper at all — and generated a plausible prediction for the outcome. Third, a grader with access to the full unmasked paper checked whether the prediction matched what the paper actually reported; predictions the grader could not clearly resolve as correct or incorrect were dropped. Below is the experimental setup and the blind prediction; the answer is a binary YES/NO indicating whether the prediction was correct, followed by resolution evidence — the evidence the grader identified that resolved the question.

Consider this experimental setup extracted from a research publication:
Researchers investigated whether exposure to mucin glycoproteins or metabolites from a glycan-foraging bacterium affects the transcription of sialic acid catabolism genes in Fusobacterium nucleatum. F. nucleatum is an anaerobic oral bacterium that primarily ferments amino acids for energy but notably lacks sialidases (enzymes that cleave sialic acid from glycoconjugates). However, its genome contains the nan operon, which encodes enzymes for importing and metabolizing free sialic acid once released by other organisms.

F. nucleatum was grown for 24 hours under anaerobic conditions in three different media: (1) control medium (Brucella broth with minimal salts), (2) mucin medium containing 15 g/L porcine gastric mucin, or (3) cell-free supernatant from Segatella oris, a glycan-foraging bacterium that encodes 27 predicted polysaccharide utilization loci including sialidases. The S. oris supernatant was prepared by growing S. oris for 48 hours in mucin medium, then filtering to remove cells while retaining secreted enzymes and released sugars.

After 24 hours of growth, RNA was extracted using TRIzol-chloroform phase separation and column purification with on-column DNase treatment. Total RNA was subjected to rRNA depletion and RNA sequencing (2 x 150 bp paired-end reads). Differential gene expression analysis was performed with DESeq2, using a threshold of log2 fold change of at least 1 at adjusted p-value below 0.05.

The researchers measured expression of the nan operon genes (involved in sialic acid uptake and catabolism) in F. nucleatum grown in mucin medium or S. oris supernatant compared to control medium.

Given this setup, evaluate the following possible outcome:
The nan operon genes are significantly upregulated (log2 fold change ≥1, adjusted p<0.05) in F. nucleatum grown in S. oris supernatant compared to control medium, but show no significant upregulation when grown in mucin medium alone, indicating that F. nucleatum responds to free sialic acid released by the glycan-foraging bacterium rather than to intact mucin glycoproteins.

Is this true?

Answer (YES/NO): YES